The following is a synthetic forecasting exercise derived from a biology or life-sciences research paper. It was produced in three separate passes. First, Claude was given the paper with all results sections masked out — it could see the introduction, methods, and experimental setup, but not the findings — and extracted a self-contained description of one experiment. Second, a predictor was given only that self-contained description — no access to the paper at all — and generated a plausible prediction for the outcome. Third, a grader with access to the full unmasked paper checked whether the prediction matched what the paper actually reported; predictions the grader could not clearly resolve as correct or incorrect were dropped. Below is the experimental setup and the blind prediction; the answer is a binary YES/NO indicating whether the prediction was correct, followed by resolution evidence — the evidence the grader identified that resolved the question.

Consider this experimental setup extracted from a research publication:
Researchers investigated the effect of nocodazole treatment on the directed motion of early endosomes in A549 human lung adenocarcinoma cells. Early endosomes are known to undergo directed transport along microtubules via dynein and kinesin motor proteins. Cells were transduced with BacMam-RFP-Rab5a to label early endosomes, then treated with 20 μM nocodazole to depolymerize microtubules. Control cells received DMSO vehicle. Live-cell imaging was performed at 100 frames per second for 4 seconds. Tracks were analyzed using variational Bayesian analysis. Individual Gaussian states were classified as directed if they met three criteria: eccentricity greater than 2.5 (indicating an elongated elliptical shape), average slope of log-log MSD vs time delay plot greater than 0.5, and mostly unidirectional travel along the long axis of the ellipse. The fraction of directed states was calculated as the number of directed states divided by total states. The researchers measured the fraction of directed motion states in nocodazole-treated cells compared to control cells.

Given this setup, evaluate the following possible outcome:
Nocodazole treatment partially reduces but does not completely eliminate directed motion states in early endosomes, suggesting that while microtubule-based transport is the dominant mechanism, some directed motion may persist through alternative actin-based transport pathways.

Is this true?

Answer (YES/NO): YES